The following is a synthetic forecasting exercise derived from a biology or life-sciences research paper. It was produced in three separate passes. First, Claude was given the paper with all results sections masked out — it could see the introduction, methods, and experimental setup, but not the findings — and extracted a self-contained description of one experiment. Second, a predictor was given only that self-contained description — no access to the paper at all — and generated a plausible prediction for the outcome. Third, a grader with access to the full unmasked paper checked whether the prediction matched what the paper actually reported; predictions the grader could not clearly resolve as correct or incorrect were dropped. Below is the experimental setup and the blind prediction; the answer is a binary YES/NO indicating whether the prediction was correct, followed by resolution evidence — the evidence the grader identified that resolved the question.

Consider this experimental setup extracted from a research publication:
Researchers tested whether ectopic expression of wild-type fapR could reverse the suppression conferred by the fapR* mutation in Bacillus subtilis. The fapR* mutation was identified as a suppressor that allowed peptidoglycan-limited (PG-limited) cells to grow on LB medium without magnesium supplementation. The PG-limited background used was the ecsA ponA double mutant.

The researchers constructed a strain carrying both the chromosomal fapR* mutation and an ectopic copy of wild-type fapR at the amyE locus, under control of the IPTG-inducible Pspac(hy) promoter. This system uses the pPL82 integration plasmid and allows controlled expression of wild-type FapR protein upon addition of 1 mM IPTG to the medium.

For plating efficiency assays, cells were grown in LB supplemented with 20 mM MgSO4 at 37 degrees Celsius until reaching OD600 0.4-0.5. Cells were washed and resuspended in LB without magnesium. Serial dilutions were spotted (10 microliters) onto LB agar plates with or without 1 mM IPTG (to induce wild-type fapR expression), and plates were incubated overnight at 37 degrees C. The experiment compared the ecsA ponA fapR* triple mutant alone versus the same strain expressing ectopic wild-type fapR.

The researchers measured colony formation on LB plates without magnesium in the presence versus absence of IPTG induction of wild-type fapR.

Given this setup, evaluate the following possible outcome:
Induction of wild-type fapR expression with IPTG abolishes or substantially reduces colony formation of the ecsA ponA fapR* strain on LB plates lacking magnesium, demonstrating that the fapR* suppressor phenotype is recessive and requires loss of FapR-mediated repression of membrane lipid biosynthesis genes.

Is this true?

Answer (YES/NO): NO